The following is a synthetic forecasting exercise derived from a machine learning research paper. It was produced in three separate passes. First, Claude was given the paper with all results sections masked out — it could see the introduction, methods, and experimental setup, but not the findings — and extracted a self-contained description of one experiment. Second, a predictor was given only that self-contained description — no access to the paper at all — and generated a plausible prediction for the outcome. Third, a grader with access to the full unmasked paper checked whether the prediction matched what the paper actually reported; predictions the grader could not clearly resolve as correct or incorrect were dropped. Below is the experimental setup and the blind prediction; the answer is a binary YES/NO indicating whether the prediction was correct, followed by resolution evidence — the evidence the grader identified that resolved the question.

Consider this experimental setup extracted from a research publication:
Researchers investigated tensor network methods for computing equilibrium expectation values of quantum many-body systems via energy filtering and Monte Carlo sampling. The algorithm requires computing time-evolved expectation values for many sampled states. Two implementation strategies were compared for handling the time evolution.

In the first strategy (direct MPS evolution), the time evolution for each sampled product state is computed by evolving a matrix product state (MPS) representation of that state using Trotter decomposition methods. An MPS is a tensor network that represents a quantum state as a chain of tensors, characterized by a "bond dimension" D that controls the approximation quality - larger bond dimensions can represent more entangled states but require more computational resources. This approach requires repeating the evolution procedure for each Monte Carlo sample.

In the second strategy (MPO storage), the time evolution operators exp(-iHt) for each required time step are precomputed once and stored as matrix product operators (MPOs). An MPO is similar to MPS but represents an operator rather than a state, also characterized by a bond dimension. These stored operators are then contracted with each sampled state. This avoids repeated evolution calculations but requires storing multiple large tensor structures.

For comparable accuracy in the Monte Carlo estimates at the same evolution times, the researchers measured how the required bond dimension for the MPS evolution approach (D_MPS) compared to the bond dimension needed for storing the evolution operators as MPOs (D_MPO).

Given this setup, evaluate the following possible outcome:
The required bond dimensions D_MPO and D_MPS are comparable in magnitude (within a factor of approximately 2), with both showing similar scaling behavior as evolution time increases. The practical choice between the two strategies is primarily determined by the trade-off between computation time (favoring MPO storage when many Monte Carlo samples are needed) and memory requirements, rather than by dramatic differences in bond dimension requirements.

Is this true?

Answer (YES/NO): NO